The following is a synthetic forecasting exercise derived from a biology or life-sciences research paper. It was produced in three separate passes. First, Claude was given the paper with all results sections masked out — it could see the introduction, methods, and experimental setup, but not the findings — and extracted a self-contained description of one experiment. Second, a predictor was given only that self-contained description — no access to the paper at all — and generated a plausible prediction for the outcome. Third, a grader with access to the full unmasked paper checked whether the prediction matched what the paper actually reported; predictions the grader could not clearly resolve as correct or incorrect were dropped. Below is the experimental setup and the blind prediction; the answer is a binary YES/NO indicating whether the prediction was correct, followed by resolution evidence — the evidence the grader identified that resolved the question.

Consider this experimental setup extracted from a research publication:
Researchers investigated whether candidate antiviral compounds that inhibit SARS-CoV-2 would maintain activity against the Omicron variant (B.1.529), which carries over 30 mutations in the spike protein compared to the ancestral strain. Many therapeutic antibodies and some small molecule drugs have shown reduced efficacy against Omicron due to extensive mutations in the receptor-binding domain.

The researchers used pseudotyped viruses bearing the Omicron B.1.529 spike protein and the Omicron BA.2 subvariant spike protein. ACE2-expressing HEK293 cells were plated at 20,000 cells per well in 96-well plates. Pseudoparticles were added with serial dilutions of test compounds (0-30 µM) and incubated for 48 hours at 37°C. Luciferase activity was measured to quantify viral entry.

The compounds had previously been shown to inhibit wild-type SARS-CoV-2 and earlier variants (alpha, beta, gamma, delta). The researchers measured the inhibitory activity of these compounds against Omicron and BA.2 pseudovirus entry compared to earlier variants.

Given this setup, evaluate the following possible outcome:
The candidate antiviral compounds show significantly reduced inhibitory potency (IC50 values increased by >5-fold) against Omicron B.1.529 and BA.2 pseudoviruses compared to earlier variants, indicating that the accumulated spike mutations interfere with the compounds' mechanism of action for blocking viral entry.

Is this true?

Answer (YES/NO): NO